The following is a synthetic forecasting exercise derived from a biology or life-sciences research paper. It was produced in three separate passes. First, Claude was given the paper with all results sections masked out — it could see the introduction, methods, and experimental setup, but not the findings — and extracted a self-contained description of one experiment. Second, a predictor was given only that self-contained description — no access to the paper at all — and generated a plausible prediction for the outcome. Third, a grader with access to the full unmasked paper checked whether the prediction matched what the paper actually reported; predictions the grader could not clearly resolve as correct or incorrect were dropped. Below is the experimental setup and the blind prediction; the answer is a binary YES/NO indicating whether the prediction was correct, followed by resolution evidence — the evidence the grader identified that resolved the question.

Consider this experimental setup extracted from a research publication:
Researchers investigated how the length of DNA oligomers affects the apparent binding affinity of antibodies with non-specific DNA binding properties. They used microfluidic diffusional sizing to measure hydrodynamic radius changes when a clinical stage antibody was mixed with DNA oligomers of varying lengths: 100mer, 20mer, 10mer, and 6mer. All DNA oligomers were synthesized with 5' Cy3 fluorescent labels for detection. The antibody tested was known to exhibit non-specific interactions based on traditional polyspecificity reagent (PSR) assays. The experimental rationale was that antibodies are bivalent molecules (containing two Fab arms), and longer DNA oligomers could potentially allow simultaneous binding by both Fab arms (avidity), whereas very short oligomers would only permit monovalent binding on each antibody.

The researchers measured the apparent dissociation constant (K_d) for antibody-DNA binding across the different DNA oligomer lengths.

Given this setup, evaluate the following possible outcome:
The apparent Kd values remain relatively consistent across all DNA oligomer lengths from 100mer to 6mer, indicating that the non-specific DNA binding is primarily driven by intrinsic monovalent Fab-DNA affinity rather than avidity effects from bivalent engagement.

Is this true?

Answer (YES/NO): NO